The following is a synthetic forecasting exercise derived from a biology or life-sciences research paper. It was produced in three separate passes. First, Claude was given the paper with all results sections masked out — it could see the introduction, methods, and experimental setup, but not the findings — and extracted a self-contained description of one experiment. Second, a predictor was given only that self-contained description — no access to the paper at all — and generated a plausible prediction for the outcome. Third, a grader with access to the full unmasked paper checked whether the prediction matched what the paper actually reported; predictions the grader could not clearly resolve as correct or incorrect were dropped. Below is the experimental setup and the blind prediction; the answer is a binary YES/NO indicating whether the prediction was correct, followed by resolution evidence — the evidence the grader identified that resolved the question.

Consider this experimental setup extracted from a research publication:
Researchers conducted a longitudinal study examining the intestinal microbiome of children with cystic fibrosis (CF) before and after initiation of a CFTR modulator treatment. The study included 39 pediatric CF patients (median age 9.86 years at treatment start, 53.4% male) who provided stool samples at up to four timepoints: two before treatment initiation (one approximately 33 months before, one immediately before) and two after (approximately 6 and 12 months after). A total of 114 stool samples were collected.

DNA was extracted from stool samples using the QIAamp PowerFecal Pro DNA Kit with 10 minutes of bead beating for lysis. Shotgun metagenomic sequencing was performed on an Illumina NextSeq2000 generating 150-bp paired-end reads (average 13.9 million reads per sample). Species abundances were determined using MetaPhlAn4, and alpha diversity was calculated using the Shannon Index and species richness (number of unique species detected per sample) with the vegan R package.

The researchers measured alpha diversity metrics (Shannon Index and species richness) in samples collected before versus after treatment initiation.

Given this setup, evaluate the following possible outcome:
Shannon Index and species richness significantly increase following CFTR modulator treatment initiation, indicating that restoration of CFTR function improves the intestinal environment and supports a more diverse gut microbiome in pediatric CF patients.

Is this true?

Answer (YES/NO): YES